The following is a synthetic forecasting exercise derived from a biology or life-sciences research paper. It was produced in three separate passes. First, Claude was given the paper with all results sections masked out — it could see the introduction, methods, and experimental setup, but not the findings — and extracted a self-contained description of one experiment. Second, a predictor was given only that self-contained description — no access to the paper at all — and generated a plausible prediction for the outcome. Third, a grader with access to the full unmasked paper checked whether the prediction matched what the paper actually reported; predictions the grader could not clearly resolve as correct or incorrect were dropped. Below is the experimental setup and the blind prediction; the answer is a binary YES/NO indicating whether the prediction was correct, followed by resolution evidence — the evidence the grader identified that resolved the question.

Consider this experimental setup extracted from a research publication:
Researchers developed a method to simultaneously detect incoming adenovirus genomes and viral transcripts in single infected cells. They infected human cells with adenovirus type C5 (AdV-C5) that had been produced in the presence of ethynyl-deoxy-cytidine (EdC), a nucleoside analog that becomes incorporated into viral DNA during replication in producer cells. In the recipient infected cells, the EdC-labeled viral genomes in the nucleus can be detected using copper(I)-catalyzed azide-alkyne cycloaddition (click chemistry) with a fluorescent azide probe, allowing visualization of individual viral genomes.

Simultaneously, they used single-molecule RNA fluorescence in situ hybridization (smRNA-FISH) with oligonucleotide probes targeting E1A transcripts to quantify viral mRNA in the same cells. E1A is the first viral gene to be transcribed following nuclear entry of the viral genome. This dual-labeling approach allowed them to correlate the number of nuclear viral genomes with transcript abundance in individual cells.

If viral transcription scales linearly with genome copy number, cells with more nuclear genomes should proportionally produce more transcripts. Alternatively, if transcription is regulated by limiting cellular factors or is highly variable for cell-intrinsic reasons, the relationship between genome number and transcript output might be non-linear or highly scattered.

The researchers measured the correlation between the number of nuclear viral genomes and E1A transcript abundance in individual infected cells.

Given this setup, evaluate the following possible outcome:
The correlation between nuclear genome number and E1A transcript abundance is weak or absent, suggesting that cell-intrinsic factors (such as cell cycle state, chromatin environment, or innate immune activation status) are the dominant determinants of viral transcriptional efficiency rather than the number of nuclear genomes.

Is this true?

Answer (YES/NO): NO